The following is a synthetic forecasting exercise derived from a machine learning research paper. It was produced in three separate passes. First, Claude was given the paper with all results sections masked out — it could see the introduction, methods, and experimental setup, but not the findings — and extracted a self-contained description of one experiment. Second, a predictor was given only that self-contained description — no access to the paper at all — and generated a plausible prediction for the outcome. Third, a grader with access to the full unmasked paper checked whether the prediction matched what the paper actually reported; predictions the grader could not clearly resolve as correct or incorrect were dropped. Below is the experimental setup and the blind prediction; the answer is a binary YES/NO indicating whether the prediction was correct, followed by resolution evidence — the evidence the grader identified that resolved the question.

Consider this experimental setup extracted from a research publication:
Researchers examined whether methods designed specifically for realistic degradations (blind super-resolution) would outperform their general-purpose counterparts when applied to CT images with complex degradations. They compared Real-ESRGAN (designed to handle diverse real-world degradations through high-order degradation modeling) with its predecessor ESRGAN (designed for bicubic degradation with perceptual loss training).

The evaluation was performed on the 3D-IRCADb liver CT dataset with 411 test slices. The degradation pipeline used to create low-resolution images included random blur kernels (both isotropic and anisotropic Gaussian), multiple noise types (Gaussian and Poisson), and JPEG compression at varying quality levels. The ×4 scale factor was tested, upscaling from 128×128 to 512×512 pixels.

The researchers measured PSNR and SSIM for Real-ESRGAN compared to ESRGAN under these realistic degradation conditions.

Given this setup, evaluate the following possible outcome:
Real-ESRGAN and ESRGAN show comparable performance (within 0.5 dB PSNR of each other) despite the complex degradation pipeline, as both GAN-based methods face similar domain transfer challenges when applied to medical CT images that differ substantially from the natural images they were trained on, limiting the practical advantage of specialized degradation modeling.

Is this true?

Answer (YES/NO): YES